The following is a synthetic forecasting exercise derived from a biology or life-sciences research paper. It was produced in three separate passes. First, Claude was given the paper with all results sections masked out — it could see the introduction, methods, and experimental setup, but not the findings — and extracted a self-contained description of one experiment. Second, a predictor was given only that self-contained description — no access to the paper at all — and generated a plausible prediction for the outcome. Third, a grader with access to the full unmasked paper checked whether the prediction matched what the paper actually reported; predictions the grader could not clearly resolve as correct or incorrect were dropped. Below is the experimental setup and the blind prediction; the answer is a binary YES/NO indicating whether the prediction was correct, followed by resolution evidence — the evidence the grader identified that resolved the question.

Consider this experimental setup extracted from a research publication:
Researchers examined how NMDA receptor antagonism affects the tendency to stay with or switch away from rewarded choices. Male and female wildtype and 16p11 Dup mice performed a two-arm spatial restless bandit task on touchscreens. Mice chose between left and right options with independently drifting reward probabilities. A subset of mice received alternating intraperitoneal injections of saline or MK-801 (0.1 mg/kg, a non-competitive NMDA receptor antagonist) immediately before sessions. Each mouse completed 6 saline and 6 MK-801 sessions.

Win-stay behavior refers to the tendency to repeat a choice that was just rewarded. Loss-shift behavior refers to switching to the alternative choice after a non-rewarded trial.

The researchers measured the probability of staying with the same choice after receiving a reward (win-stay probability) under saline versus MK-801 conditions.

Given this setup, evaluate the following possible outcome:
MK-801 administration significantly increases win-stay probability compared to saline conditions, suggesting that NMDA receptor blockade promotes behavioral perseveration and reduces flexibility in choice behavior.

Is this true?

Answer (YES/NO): NO